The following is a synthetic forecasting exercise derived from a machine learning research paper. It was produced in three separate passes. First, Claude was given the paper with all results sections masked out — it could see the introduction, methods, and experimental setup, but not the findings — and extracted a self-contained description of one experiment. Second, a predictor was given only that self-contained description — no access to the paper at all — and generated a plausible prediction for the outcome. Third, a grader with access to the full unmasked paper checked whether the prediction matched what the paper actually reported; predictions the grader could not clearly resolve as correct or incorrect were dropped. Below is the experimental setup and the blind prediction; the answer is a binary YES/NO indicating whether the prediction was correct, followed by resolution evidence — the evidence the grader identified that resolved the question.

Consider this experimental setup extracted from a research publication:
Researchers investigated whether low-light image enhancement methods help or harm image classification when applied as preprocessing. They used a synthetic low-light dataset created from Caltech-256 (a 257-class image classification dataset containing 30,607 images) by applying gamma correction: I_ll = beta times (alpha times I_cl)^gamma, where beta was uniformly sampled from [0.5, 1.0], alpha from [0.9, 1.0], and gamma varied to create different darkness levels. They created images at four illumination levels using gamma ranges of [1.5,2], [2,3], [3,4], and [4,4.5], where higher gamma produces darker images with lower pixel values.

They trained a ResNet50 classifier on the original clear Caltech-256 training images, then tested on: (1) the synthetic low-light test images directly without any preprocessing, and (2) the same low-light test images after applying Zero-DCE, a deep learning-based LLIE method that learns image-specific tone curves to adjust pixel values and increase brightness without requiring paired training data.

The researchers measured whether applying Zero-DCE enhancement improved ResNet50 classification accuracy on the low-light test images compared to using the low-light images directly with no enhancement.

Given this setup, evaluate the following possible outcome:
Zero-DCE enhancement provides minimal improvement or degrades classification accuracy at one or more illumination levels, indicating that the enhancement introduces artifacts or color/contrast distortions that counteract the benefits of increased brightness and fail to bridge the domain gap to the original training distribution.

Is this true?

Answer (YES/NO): YES